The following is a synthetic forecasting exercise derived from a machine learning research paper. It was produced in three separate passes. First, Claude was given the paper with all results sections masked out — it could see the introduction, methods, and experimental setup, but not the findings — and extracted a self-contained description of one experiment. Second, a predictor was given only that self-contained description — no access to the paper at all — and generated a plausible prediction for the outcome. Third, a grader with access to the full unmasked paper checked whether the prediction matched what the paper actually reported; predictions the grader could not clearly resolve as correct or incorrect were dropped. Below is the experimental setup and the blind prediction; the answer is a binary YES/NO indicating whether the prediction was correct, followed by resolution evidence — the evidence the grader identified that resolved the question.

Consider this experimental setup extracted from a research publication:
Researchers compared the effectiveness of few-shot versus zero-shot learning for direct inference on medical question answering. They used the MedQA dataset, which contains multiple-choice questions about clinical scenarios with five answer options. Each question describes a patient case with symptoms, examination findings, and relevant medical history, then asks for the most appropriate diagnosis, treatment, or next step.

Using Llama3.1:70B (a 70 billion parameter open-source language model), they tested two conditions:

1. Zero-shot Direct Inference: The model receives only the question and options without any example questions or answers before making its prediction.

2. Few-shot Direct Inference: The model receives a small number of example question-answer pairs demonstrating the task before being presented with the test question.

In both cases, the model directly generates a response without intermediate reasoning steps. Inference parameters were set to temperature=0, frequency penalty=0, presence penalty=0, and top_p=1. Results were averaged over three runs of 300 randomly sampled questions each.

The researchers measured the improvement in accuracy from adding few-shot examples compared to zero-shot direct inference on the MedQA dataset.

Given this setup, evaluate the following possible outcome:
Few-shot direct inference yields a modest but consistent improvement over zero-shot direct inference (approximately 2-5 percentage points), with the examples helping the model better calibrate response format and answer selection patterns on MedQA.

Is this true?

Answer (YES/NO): NO